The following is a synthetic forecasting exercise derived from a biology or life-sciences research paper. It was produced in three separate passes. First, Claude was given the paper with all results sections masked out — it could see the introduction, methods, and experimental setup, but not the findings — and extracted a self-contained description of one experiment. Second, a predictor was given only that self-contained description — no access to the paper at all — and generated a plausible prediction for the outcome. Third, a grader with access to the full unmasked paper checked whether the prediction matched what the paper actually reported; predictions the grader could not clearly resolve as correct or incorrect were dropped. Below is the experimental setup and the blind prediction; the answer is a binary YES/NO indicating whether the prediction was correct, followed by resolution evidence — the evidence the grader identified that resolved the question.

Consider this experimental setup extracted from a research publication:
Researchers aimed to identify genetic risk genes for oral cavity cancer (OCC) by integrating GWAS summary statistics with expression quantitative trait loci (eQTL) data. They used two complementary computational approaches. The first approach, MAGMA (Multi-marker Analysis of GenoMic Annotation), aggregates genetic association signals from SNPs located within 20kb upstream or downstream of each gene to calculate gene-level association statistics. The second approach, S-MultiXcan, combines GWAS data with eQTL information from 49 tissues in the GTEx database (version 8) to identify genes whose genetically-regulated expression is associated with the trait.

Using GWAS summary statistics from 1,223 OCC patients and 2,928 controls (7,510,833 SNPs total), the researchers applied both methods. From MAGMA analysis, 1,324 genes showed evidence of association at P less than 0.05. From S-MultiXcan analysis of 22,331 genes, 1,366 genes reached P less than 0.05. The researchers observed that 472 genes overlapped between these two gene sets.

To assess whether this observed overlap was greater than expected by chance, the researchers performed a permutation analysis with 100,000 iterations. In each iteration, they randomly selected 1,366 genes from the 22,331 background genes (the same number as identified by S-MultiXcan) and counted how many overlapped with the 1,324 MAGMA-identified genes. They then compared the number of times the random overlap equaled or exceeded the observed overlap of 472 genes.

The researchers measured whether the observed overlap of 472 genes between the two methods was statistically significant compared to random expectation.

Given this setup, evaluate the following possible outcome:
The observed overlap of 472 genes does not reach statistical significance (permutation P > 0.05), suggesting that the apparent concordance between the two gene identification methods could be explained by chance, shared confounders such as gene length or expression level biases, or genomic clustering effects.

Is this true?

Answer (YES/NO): NO